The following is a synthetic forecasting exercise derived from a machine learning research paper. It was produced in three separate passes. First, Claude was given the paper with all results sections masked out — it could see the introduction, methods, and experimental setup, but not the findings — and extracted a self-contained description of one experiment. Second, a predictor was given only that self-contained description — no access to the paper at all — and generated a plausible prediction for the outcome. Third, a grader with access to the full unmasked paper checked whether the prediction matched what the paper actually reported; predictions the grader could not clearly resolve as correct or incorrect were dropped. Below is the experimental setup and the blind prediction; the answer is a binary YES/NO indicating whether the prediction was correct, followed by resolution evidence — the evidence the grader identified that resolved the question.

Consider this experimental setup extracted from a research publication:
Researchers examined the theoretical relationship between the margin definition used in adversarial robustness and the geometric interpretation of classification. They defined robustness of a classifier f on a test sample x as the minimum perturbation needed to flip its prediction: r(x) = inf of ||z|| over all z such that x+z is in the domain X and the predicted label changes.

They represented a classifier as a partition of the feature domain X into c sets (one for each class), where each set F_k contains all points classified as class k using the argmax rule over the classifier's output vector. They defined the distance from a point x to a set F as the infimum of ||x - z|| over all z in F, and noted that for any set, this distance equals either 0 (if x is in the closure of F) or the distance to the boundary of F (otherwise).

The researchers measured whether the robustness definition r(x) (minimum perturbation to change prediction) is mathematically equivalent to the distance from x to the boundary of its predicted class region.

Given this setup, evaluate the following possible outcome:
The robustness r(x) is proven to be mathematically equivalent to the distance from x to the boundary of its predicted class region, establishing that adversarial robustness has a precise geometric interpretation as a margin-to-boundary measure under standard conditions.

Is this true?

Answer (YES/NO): YES